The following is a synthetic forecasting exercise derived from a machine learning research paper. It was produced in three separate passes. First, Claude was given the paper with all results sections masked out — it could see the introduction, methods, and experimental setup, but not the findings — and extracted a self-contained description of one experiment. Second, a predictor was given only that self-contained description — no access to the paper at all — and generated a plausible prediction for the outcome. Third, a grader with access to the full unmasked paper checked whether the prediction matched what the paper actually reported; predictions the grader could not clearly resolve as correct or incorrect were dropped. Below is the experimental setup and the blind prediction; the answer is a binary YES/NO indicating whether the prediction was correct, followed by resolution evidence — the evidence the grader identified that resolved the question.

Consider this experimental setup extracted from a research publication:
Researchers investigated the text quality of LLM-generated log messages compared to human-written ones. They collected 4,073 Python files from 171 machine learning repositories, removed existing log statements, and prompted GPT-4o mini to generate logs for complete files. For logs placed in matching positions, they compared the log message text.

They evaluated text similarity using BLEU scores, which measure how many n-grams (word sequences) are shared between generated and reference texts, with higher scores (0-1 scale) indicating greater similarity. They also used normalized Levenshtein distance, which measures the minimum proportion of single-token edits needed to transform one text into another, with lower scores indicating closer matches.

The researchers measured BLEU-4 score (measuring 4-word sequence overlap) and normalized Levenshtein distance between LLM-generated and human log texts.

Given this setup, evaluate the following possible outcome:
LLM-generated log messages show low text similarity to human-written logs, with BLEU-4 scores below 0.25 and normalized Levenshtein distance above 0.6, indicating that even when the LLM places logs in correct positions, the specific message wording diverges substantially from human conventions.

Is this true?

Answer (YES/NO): YES